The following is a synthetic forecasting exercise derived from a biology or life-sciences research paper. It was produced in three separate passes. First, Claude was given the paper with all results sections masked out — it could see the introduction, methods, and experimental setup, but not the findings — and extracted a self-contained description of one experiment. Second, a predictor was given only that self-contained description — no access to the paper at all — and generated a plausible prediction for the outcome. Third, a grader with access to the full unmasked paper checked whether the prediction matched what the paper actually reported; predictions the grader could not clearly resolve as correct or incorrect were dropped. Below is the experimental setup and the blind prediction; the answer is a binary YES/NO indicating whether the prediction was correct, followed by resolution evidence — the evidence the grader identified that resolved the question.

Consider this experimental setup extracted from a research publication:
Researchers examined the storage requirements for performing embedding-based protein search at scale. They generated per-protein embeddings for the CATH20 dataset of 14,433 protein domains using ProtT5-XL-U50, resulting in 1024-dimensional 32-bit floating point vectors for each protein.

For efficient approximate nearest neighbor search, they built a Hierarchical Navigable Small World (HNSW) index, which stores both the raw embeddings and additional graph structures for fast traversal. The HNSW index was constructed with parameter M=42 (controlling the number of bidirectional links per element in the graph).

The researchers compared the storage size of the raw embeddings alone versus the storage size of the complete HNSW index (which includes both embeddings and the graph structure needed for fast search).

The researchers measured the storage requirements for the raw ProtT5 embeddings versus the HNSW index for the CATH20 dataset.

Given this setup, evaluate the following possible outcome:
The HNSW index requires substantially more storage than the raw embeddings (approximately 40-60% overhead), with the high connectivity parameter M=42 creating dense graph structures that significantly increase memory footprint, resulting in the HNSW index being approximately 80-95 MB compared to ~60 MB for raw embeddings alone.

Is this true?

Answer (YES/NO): NO